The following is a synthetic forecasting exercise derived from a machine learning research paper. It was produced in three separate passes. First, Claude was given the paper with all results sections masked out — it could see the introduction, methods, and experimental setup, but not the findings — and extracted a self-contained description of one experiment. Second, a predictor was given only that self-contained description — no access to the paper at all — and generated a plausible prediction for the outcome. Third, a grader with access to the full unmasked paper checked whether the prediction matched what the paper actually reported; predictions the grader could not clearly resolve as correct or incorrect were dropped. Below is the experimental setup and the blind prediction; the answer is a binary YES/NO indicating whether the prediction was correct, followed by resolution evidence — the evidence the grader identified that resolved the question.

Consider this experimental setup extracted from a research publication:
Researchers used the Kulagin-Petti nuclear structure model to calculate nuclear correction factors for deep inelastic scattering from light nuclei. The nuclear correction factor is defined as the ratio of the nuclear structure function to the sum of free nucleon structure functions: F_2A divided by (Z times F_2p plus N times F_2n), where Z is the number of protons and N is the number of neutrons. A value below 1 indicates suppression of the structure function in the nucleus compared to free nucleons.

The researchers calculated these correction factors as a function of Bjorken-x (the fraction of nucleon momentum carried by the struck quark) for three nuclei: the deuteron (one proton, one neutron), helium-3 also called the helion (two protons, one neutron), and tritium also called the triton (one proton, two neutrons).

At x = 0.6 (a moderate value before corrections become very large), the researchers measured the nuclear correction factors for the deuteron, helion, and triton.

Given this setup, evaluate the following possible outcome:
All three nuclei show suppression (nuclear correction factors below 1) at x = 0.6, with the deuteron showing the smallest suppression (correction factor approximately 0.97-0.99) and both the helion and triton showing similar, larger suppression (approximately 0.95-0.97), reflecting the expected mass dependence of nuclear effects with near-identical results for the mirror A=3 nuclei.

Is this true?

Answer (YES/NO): NO